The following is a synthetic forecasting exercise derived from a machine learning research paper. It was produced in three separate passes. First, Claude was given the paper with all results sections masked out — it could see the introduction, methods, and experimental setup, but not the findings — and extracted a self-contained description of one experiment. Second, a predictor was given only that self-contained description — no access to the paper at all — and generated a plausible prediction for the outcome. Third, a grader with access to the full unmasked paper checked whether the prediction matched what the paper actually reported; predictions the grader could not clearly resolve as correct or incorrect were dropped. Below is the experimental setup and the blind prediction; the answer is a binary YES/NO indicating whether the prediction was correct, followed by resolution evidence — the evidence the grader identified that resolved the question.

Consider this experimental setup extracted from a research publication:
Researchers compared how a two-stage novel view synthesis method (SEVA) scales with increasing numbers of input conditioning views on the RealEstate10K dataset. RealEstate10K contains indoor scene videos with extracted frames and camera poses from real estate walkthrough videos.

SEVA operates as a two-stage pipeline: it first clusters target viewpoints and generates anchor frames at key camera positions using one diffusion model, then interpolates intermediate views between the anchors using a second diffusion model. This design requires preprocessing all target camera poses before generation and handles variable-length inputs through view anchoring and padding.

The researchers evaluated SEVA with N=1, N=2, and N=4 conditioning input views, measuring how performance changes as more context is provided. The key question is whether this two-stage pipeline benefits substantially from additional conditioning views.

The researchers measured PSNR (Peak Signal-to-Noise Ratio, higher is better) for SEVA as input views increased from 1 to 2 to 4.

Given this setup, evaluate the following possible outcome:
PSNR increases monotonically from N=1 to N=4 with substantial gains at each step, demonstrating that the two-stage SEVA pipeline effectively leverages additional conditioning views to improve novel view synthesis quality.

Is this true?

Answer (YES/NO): YES